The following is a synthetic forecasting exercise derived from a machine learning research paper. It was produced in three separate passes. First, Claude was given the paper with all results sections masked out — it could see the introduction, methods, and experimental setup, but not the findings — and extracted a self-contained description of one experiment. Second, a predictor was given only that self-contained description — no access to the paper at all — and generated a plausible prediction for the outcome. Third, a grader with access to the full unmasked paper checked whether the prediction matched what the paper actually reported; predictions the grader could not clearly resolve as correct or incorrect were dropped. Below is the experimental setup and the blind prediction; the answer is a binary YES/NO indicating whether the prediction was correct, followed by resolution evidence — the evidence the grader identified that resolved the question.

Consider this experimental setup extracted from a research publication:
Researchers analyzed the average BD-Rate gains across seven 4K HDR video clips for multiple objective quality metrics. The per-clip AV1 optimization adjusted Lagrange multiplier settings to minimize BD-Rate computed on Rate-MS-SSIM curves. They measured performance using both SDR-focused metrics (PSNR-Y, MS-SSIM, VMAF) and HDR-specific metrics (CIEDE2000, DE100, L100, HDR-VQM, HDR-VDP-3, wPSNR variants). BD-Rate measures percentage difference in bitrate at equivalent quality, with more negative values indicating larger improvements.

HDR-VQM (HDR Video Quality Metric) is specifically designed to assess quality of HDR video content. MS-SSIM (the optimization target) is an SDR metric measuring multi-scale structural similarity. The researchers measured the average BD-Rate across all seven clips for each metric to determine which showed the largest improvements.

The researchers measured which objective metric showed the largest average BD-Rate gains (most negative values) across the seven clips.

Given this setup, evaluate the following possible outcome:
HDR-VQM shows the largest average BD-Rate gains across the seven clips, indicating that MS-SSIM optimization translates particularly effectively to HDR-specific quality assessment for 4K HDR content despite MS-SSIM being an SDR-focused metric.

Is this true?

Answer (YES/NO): YES